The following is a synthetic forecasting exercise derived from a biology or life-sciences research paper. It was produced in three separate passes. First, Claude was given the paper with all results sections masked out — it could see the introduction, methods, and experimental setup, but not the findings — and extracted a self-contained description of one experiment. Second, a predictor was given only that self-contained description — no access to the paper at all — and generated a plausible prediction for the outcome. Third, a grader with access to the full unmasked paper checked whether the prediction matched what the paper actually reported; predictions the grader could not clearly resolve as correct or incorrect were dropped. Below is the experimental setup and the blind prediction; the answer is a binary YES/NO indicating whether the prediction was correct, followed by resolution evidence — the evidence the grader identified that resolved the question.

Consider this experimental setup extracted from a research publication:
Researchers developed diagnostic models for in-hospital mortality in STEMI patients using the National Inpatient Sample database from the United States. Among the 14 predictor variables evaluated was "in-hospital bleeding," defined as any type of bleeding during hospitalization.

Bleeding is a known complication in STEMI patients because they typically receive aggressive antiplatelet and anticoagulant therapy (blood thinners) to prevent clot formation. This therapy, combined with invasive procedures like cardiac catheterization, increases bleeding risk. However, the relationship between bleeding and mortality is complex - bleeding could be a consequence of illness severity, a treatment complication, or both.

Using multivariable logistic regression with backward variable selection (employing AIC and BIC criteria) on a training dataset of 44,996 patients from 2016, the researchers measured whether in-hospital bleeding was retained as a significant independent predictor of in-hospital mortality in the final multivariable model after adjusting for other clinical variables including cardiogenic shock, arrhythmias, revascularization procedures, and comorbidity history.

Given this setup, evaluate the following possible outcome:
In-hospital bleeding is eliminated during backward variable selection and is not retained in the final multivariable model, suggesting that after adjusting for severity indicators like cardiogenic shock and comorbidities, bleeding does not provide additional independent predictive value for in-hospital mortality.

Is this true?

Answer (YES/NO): NO